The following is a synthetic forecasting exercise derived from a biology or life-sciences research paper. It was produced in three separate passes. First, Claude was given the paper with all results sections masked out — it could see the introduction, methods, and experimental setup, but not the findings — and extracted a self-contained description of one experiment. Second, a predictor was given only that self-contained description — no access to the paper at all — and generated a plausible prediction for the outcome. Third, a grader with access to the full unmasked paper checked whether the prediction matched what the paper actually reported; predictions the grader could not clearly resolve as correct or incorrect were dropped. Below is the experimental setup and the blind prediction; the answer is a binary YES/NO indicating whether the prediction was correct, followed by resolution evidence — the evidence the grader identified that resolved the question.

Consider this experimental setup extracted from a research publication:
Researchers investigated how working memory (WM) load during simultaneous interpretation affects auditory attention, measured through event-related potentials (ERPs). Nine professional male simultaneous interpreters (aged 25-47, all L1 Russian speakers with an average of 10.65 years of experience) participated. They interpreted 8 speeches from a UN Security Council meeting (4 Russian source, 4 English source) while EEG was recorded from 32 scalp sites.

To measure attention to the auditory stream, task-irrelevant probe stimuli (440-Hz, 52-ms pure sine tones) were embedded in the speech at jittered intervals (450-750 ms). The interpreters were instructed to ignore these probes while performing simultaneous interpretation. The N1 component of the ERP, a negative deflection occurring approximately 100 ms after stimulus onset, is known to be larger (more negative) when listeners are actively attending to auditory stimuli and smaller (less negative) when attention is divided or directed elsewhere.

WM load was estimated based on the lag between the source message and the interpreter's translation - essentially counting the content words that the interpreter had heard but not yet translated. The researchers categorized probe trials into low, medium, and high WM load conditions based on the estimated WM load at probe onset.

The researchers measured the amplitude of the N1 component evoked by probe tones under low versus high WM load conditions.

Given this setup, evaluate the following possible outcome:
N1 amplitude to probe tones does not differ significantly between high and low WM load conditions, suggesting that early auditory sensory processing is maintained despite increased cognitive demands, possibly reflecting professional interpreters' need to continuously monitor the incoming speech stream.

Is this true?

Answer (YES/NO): NO